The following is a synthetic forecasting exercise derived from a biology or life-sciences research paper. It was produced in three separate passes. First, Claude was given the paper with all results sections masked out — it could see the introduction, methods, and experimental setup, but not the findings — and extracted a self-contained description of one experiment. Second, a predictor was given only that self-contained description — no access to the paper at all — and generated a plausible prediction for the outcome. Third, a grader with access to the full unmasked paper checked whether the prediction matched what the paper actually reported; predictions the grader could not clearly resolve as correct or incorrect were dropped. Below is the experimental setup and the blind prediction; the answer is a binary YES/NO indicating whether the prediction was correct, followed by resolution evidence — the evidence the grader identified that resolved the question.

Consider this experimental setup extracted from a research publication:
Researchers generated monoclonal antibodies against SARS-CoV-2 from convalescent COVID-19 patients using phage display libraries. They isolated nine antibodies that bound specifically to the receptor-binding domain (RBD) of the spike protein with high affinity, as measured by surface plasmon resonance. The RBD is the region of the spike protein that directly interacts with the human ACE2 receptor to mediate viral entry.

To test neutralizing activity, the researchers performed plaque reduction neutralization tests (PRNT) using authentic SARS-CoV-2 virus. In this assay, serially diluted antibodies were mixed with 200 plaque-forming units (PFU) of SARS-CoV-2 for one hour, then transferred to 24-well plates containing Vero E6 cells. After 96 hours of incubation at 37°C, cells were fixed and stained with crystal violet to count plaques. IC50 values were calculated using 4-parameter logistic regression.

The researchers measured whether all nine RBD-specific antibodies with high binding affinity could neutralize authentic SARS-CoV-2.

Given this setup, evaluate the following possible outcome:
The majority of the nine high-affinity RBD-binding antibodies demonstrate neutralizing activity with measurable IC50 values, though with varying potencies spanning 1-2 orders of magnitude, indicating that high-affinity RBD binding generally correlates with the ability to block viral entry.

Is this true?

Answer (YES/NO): NO